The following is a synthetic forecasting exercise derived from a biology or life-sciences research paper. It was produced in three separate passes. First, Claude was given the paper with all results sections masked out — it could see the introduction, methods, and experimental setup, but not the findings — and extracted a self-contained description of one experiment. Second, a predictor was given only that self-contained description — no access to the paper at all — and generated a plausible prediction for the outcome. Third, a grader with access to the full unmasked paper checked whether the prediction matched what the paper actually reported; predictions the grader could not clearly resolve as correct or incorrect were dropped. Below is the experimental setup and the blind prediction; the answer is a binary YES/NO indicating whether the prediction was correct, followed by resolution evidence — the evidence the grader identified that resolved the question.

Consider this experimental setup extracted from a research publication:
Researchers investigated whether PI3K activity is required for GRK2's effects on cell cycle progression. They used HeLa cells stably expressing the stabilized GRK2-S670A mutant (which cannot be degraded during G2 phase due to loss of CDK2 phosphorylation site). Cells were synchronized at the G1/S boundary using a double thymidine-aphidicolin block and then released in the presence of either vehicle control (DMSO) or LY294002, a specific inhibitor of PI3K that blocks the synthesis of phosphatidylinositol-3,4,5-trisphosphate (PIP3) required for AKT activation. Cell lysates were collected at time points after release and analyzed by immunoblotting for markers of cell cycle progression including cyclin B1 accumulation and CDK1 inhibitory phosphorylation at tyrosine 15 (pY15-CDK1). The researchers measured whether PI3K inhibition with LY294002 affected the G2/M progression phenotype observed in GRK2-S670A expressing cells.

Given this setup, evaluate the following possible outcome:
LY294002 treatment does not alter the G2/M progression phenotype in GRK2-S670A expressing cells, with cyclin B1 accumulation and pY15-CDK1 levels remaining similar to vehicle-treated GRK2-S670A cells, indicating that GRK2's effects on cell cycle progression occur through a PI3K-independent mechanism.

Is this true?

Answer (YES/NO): NO